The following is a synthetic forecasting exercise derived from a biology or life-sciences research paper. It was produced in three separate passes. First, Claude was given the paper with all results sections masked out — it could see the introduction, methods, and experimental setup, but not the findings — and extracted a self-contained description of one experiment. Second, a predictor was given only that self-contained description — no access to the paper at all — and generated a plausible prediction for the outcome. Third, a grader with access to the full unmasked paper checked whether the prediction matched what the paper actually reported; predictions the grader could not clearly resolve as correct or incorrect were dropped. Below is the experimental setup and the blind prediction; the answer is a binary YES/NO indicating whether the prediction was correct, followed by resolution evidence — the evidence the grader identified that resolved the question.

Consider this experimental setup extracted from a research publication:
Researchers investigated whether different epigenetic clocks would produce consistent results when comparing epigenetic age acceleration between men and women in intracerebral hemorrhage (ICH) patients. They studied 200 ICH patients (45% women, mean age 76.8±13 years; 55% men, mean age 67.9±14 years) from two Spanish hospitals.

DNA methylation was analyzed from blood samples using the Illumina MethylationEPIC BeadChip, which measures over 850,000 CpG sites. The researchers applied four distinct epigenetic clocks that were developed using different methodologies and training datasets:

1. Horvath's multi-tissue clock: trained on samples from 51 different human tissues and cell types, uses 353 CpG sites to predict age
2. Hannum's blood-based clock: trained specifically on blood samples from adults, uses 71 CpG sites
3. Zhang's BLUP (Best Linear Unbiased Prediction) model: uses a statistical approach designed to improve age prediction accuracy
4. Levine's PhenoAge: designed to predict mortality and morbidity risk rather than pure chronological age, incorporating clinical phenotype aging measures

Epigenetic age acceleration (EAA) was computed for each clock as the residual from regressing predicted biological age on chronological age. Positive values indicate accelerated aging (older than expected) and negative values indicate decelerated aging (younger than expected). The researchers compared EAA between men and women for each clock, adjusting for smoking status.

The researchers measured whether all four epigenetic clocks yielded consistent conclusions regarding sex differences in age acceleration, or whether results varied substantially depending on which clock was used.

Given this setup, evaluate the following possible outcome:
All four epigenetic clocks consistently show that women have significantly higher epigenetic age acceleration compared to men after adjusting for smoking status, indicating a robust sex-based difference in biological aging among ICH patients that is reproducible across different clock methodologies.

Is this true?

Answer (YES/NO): NO